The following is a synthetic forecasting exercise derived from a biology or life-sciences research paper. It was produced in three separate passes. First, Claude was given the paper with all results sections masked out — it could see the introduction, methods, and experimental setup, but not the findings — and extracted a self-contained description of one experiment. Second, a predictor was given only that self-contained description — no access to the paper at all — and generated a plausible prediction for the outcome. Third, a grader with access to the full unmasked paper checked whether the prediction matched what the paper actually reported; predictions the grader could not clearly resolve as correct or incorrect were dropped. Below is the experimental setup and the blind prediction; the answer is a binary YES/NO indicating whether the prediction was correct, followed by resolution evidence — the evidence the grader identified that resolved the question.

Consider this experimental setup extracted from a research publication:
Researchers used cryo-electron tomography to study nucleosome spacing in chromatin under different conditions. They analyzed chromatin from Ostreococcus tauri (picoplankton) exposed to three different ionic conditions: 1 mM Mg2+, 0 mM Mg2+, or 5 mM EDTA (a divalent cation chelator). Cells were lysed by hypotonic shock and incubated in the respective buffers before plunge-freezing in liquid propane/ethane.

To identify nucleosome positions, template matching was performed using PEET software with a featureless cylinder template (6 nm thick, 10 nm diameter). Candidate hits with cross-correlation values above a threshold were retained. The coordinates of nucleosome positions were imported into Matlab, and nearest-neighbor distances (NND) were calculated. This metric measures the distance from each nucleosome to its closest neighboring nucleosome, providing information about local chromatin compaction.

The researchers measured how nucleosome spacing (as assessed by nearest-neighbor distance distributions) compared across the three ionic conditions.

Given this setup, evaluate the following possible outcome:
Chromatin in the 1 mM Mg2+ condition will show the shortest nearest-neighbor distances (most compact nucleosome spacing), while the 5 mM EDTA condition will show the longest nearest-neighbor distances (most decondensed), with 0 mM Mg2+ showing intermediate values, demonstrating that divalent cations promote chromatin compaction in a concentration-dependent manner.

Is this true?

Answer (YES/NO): NO